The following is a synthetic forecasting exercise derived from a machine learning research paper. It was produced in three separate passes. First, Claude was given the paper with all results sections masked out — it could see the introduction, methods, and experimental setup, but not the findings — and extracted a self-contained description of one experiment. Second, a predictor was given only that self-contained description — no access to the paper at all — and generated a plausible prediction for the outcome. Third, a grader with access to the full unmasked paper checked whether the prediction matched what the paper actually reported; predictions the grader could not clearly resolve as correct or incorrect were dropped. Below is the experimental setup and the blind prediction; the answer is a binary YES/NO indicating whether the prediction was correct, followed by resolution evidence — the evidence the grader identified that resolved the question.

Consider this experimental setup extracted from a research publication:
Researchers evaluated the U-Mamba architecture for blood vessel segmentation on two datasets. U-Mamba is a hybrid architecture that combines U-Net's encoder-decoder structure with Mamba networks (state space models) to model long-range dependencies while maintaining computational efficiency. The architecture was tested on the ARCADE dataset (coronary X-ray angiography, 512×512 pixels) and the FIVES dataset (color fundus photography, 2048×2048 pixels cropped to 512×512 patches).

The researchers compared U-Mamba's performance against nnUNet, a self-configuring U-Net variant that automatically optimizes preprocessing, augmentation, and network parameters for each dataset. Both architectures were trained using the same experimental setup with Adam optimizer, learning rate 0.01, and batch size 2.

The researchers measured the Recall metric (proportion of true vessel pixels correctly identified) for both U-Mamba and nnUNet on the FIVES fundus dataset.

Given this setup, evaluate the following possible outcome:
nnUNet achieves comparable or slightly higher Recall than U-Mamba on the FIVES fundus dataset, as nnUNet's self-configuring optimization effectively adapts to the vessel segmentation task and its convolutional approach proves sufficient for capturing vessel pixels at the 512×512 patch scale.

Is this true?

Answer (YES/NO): NO